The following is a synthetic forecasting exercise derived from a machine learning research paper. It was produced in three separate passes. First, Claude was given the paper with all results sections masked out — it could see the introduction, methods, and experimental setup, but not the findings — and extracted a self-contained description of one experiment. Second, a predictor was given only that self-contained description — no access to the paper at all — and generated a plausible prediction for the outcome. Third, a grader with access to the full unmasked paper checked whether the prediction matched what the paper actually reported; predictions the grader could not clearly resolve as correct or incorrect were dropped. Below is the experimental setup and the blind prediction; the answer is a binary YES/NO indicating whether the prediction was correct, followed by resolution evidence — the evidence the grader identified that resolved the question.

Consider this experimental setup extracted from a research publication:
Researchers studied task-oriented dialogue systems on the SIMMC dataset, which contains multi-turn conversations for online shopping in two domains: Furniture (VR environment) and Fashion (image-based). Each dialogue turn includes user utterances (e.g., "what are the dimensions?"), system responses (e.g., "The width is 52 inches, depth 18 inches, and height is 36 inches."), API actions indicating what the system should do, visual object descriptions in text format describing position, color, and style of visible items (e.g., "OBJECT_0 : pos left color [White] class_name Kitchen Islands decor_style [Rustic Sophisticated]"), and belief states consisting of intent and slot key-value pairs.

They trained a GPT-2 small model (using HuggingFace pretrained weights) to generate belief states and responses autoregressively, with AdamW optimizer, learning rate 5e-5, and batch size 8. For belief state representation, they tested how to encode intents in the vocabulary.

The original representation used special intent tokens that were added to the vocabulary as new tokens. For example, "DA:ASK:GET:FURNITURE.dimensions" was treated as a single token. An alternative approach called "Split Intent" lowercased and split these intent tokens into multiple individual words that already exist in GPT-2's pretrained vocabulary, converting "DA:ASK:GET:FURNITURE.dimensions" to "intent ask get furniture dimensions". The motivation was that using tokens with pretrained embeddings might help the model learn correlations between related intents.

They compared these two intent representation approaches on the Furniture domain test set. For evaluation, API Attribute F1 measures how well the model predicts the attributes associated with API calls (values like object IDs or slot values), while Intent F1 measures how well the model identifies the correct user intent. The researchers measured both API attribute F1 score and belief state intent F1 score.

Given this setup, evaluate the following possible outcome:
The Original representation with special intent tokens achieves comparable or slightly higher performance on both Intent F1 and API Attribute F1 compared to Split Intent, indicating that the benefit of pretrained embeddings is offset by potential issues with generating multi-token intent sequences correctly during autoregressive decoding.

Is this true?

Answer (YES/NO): NO